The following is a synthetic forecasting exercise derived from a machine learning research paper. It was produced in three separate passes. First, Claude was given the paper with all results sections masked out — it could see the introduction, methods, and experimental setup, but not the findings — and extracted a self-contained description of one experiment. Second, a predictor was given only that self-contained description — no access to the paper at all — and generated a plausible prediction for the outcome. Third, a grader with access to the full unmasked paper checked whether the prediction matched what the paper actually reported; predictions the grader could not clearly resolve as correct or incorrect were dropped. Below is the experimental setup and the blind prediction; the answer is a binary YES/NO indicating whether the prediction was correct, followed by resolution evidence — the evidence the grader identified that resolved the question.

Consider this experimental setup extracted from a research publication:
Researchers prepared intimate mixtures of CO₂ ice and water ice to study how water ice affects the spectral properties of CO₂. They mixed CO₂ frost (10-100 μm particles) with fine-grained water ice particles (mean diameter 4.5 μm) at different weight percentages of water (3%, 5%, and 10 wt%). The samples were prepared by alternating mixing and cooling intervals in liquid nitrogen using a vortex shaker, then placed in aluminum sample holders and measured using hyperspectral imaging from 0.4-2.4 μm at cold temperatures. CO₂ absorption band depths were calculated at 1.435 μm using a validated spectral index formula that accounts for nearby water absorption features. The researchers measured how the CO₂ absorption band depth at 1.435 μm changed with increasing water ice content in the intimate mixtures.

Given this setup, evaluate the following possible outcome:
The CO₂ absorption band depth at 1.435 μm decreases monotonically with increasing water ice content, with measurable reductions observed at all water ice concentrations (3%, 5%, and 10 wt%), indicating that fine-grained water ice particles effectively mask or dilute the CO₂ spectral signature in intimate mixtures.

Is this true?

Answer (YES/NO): YES